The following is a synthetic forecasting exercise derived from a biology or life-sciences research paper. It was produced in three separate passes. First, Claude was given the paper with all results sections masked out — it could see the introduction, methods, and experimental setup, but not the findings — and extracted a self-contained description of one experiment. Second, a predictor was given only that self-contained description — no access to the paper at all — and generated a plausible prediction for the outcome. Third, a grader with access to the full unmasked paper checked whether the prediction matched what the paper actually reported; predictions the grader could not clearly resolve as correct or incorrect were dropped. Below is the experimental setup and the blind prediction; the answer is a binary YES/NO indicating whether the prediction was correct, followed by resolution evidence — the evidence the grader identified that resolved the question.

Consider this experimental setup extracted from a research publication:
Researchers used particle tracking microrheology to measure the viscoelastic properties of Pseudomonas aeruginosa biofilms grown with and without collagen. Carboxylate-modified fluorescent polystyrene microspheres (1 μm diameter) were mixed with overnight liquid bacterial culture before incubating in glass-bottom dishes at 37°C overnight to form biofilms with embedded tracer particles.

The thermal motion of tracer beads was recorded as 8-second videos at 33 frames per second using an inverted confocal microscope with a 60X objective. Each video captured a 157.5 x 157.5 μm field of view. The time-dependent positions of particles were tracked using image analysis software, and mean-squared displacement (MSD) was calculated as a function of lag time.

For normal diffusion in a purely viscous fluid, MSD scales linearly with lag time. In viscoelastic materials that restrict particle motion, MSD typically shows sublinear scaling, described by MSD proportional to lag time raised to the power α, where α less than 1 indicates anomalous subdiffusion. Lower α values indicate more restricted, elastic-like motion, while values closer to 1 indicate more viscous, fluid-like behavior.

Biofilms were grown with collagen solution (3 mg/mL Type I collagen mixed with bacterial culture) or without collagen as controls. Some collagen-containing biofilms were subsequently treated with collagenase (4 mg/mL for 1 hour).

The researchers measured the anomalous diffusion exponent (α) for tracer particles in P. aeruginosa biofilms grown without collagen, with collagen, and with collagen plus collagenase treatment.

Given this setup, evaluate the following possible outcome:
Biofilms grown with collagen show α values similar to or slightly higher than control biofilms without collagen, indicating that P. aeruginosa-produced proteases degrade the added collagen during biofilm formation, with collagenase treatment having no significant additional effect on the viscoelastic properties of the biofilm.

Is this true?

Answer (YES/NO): NO